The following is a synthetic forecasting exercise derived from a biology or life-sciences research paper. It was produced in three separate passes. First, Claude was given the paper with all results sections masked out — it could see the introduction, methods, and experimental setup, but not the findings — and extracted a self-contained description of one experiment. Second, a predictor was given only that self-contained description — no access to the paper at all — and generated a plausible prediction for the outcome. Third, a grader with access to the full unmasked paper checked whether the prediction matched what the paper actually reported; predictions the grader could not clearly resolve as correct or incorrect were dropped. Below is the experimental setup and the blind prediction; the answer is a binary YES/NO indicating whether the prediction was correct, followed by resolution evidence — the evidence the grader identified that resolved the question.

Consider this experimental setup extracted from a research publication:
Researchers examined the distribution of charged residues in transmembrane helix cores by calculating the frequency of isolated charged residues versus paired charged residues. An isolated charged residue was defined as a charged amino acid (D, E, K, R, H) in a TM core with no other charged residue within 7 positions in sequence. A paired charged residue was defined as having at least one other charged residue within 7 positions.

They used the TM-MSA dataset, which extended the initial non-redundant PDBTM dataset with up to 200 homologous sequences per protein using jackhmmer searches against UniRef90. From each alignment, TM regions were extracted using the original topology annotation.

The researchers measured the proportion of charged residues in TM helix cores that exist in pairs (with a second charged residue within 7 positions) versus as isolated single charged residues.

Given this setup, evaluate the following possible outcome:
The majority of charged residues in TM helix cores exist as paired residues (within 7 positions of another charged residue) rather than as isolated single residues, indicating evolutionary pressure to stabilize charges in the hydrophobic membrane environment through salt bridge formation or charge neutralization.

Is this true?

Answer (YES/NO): YES